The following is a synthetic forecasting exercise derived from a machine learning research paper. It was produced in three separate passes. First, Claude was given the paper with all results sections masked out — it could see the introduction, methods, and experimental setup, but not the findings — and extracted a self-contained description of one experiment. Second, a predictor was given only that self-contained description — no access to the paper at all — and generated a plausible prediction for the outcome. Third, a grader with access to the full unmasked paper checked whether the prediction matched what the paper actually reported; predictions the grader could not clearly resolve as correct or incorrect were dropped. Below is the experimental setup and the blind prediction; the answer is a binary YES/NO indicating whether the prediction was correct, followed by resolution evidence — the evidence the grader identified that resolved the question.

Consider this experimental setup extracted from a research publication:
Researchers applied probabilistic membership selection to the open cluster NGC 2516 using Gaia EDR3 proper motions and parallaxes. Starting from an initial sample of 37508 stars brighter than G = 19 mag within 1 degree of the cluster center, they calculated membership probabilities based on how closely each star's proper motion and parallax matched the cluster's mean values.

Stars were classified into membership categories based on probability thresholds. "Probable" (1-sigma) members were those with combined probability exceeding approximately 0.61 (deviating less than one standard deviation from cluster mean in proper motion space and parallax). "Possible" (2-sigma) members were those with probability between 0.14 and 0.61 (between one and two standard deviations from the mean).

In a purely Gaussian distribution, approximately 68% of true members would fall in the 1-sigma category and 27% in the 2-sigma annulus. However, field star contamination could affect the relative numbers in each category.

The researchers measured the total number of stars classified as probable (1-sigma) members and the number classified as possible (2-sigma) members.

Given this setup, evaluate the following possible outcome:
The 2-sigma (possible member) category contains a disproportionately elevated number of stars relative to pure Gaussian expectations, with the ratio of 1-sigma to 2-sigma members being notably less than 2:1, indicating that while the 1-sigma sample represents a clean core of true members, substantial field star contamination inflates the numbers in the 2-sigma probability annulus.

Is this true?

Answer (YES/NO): YES